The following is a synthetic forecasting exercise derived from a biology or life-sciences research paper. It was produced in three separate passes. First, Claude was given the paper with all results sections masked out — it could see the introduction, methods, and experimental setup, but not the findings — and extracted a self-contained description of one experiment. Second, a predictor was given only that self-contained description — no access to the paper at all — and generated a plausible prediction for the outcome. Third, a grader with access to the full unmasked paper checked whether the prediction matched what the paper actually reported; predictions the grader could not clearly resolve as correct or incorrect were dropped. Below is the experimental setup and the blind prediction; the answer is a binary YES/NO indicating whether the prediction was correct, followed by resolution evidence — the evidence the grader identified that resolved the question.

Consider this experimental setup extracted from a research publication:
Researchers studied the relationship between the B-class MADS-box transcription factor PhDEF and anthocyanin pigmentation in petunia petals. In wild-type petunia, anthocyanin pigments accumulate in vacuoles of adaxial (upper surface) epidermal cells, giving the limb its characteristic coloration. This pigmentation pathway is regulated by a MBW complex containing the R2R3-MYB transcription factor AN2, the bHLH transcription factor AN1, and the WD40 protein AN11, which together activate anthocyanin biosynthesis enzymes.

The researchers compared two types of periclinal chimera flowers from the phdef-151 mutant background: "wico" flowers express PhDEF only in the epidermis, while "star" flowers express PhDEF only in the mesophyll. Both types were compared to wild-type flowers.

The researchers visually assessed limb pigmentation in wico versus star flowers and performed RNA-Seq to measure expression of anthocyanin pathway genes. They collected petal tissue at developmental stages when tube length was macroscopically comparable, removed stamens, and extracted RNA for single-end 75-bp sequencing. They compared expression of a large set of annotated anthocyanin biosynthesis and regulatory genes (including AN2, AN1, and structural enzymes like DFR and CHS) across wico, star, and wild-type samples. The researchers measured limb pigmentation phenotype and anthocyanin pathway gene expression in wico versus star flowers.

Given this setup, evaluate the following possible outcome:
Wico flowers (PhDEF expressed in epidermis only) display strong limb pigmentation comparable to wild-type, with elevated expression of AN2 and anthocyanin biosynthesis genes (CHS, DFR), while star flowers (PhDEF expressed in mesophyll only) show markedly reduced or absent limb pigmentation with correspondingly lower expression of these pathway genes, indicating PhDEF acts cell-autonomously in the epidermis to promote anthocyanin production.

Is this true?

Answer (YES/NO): YES